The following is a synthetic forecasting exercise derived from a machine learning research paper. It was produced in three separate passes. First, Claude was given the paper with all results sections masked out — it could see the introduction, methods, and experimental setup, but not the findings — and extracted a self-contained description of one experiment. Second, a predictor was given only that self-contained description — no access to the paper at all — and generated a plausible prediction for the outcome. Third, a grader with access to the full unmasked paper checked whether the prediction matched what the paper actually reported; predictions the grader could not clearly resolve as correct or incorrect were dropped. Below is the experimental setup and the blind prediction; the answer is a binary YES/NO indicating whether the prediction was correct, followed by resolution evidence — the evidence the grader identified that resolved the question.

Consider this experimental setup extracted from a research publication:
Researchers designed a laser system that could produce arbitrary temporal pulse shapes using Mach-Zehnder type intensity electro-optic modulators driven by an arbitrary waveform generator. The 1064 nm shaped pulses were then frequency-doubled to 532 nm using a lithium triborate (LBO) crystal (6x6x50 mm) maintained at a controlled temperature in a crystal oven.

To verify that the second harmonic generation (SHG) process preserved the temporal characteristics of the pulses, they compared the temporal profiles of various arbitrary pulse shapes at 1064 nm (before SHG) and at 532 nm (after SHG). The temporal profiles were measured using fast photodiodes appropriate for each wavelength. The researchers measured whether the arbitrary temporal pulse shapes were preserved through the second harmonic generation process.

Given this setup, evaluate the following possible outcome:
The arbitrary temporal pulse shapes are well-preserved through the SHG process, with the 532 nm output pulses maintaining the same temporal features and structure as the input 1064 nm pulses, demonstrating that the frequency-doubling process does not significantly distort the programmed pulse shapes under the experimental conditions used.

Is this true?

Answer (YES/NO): YES